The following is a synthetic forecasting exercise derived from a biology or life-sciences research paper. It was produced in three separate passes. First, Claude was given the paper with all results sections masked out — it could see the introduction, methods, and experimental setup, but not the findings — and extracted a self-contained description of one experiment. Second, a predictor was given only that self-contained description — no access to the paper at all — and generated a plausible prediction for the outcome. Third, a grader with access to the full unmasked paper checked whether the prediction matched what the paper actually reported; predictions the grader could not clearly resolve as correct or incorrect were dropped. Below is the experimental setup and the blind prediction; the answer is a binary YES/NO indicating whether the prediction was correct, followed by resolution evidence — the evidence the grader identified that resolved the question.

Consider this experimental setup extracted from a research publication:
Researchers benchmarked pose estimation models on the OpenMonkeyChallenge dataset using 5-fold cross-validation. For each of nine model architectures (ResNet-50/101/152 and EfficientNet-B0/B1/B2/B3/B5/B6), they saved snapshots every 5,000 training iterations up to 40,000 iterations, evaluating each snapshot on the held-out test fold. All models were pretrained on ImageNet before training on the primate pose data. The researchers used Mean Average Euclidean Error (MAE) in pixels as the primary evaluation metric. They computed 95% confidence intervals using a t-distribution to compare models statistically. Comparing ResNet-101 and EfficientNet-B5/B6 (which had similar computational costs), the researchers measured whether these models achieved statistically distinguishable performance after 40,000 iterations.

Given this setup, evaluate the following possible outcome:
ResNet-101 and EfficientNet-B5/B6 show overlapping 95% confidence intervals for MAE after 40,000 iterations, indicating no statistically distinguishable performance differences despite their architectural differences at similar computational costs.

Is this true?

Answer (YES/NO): NO